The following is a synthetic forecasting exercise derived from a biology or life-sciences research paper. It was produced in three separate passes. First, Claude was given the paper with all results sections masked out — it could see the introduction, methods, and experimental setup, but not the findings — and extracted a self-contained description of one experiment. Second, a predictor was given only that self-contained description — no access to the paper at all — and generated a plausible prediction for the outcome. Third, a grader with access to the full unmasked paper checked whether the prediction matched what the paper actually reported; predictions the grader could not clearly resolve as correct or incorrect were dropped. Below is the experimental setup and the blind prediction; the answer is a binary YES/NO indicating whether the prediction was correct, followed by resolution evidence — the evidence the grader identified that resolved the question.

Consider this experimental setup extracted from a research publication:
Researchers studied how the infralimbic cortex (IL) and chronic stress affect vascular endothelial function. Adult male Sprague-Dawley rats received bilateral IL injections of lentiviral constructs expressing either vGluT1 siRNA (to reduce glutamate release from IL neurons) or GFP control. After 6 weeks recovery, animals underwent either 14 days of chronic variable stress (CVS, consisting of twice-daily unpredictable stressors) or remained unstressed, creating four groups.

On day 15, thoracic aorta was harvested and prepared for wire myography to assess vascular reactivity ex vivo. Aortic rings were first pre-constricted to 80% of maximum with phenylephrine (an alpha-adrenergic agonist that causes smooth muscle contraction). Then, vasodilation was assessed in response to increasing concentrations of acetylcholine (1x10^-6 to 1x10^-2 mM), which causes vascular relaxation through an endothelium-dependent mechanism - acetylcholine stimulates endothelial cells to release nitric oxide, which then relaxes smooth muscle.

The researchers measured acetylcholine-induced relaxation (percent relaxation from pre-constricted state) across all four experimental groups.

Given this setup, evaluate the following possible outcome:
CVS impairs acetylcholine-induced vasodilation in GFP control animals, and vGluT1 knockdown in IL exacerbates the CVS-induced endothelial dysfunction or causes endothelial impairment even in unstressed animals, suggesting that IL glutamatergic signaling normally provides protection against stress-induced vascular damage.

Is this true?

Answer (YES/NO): NO